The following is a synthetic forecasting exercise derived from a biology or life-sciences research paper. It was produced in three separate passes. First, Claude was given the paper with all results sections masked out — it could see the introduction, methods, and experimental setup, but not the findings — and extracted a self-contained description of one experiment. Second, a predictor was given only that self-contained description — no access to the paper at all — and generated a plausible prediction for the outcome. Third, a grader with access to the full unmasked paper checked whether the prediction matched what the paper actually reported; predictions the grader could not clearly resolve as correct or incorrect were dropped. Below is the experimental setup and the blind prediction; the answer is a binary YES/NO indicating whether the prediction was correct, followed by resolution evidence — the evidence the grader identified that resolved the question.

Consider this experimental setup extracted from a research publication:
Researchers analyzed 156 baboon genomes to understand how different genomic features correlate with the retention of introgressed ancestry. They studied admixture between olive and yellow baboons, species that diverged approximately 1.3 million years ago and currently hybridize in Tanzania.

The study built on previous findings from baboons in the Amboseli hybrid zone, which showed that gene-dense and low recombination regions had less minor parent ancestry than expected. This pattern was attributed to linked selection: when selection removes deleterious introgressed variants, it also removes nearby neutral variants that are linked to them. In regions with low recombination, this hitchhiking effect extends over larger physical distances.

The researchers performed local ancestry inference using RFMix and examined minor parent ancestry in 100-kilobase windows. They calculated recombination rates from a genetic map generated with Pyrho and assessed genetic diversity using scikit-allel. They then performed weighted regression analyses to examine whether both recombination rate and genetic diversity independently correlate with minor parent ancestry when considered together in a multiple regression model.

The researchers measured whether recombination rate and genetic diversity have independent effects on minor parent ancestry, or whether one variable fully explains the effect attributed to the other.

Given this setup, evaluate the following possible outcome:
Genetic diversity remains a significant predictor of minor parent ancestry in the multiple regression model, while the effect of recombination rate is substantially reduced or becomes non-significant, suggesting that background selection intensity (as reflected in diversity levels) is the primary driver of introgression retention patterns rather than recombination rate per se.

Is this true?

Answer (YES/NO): NO